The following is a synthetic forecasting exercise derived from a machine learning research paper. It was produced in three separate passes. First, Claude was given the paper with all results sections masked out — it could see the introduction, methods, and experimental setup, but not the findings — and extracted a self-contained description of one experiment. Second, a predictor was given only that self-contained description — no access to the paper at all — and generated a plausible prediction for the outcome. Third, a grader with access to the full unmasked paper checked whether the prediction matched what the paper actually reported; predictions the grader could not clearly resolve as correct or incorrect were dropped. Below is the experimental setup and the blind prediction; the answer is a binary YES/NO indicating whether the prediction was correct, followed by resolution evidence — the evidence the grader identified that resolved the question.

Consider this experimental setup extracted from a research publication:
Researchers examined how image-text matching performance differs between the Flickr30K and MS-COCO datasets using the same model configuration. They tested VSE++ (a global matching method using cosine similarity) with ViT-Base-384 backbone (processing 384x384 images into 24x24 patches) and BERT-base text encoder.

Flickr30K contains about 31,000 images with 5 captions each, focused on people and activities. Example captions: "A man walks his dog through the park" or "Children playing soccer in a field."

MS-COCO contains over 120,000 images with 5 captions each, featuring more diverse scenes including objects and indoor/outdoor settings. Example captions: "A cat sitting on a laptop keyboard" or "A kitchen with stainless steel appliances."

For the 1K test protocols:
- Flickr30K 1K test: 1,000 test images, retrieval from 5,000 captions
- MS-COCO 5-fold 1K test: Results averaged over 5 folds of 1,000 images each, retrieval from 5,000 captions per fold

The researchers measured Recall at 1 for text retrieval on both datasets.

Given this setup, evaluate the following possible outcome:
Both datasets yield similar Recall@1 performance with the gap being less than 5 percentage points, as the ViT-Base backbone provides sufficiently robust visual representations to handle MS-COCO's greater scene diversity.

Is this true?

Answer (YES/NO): YES